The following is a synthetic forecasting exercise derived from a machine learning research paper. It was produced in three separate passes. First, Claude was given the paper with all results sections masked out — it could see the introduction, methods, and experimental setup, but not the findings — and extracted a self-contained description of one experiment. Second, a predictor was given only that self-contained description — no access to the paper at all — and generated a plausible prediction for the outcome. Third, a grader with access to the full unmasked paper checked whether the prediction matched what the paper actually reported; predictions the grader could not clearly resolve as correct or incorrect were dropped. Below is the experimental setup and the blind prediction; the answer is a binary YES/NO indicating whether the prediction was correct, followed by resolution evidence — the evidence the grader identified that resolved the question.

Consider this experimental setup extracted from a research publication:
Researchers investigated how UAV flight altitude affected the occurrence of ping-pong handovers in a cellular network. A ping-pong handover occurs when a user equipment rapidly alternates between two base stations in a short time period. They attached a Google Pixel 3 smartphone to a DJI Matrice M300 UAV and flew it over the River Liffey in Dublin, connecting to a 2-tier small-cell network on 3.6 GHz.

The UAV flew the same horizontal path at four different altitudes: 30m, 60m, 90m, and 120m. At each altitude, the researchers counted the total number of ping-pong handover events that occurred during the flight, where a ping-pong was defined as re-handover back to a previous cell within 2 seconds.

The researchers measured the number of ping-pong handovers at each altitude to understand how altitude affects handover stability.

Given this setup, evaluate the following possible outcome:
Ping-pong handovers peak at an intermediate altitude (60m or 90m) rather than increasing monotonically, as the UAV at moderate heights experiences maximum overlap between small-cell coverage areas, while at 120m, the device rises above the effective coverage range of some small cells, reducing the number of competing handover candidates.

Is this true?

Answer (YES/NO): NO